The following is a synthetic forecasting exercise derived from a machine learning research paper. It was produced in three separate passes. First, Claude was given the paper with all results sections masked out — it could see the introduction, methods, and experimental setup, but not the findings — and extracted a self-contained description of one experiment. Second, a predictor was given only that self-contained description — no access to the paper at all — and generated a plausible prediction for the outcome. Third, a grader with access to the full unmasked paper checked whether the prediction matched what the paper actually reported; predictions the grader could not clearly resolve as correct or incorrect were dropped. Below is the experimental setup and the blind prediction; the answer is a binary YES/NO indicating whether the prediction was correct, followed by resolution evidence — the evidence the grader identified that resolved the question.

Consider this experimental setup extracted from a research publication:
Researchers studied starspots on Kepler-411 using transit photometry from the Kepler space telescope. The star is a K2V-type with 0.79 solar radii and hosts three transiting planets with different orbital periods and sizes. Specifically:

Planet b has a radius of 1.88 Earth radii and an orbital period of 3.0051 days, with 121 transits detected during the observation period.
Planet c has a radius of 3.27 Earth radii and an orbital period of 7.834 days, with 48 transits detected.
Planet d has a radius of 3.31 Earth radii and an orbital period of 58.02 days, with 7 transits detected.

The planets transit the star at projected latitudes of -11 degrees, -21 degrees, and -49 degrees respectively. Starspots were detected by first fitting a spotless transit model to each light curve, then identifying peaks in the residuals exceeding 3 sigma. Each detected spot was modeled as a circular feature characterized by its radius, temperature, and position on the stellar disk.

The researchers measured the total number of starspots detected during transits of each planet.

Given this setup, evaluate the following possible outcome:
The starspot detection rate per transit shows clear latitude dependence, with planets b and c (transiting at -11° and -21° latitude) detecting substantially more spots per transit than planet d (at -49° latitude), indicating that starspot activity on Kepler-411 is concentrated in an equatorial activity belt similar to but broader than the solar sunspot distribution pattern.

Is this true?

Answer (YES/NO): NO